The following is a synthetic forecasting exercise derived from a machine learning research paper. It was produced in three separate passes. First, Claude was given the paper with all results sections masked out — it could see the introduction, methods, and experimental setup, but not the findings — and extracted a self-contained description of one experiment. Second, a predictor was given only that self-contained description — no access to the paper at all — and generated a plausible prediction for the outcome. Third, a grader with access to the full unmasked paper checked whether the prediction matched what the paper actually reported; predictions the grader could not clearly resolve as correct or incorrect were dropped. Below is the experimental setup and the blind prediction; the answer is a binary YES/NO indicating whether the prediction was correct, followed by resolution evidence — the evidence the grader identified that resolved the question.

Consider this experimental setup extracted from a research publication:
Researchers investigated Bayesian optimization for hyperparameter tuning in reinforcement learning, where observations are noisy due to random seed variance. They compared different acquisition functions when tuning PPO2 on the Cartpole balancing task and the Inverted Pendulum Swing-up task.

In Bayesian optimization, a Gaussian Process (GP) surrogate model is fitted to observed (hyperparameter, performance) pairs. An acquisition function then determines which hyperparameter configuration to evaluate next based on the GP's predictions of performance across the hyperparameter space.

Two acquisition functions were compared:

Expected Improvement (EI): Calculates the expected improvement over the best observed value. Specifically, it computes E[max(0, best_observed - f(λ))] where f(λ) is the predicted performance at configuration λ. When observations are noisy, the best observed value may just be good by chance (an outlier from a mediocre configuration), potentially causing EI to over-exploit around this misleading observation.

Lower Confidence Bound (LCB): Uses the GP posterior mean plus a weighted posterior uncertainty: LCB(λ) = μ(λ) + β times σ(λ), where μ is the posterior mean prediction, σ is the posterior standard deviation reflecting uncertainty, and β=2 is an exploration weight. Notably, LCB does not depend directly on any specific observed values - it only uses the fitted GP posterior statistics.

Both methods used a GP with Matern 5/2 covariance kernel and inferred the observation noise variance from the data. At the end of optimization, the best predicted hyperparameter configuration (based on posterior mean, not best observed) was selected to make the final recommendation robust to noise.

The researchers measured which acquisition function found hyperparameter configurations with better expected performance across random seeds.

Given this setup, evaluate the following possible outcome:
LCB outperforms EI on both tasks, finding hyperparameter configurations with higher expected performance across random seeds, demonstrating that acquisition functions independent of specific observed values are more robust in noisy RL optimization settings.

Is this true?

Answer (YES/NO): NO